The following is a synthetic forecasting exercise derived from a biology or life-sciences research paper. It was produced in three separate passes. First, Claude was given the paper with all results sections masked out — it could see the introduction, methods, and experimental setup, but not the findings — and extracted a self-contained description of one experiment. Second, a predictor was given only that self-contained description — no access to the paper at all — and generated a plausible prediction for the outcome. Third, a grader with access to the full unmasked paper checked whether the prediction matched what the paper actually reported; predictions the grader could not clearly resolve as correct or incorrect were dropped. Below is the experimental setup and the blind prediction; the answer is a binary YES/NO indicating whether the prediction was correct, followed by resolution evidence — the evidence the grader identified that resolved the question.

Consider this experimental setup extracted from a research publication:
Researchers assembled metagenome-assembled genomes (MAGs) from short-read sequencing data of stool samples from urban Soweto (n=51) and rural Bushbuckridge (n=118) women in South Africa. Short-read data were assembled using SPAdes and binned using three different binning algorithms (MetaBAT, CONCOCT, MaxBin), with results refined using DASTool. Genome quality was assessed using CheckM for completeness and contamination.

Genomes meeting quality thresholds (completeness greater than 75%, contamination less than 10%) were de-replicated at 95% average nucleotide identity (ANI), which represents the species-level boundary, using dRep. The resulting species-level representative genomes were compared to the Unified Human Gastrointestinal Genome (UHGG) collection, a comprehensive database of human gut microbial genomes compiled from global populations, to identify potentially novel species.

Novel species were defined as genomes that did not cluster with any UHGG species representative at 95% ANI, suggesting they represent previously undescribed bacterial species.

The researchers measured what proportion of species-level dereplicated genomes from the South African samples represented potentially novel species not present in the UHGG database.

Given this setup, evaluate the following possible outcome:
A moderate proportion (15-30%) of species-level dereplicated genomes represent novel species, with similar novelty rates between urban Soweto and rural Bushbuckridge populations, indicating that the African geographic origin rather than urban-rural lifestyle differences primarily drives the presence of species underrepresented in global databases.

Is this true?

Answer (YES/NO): NO